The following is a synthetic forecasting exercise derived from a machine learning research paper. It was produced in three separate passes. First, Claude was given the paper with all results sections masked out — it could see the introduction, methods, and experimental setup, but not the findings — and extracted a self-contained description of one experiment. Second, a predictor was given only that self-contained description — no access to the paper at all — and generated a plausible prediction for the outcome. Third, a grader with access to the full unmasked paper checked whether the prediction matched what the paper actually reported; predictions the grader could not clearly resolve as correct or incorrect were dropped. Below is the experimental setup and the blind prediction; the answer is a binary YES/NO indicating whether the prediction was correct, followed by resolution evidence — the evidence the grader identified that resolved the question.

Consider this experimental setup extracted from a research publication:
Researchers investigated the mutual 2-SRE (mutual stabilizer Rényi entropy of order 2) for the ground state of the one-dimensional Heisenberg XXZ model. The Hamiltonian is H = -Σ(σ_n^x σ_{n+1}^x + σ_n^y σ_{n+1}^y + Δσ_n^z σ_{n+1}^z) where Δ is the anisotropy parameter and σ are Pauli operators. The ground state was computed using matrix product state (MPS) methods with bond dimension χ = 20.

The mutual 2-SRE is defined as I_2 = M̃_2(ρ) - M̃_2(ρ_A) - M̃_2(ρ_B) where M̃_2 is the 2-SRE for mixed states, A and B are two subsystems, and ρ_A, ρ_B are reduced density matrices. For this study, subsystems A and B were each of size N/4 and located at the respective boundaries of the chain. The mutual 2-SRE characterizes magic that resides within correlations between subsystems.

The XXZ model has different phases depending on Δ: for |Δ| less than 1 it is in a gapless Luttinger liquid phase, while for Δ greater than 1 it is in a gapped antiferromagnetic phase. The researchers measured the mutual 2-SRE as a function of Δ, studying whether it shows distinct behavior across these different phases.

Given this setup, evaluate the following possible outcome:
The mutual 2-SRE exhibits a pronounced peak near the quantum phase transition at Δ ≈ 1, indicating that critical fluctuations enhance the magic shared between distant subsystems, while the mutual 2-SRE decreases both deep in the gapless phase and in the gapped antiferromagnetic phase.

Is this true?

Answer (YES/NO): YES